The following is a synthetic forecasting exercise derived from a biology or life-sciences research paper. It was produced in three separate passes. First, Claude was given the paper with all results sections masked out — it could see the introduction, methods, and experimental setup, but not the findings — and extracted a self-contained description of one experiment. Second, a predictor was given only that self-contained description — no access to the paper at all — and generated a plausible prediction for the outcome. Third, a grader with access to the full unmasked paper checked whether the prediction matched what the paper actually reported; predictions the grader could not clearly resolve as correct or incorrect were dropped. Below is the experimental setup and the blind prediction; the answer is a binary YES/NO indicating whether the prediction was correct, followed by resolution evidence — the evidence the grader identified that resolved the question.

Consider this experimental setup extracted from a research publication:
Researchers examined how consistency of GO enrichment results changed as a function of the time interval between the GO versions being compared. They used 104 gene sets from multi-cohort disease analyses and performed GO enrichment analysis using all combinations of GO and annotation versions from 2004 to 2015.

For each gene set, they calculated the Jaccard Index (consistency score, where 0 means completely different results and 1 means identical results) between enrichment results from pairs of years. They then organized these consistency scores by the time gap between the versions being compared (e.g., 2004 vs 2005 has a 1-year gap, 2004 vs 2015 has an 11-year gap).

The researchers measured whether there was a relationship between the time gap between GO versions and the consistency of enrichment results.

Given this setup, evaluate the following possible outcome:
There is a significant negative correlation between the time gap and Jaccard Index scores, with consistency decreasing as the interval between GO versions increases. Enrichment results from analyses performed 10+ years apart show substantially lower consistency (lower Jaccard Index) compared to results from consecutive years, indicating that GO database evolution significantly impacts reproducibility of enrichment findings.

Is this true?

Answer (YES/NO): YES